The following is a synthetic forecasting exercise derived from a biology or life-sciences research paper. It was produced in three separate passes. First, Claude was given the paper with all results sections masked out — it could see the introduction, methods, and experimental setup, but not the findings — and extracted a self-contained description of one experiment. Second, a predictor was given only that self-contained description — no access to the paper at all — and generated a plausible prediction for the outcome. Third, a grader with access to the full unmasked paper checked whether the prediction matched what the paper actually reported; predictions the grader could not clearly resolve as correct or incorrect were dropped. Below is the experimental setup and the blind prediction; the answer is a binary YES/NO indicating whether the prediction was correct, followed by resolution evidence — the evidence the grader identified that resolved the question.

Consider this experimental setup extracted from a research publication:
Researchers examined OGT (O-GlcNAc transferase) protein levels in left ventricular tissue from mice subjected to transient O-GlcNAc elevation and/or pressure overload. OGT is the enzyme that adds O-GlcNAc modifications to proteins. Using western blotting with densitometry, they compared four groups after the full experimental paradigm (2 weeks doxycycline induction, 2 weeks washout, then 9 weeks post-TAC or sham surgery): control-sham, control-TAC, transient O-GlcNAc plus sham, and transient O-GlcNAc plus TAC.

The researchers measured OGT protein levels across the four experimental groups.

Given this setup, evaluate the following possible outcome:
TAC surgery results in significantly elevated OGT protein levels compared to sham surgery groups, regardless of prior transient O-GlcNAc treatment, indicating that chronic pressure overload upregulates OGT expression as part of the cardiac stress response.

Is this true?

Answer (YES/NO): NO